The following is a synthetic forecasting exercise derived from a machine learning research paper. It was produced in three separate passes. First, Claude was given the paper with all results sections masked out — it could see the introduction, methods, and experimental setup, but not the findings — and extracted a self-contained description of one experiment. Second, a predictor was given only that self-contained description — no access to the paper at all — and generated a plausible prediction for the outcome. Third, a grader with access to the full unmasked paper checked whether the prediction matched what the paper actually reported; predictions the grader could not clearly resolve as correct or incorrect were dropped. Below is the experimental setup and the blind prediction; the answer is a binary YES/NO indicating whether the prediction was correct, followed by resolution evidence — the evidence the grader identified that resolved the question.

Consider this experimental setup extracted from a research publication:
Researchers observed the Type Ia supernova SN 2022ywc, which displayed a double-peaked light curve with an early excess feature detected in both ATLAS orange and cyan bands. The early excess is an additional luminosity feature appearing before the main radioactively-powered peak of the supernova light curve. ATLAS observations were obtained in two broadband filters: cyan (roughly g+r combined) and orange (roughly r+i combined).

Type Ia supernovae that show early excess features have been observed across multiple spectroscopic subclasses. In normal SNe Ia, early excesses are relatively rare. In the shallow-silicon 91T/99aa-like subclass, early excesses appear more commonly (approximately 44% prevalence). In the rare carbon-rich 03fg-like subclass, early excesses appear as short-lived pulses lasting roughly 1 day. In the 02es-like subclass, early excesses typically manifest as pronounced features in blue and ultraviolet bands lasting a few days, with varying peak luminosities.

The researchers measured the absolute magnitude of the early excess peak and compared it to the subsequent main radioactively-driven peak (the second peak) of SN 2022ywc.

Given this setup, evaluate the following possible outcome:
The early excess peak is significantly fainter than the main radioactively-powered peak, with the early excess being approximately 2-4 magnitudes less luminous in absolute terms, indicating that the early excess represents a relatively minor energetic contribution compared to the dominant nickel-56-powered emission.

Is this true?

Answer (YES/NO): NO